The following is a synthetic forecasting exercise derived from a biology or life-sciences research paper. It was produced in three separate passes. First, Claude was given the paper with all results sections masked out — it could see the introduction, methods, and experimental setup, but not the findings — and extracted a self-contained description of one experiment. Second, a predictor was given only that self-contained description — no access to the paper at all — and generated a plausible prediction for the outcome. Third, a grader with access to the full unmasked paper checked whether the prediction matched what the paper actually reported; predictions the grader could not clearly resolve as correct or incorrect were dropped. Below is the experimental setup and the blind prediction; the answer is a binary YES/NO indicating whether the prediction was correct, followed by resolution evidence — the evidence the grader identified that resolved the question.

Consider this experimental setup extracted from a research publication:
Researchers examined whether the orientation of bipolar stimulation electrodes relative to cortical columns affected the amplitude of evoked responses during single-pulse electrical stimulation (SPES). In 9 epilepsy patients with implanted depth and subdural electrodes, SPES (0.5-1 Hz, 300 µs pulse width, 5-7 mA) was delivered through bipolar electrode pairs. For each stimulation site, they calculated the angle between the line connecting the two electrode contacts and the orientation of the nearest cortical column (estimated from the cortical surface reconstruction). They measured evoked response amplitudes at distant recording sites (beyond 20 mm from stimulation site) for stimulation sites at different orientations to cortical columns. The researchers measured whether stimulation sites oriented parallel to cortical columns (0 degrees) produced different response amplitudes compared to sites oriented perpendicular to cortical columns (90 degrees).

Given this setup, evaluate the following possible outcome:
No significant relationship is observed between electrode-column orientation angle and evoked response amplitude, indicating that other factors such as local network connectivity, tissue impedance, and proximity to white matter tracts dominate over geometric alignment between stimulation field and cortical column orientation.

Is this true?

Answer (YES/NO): YES